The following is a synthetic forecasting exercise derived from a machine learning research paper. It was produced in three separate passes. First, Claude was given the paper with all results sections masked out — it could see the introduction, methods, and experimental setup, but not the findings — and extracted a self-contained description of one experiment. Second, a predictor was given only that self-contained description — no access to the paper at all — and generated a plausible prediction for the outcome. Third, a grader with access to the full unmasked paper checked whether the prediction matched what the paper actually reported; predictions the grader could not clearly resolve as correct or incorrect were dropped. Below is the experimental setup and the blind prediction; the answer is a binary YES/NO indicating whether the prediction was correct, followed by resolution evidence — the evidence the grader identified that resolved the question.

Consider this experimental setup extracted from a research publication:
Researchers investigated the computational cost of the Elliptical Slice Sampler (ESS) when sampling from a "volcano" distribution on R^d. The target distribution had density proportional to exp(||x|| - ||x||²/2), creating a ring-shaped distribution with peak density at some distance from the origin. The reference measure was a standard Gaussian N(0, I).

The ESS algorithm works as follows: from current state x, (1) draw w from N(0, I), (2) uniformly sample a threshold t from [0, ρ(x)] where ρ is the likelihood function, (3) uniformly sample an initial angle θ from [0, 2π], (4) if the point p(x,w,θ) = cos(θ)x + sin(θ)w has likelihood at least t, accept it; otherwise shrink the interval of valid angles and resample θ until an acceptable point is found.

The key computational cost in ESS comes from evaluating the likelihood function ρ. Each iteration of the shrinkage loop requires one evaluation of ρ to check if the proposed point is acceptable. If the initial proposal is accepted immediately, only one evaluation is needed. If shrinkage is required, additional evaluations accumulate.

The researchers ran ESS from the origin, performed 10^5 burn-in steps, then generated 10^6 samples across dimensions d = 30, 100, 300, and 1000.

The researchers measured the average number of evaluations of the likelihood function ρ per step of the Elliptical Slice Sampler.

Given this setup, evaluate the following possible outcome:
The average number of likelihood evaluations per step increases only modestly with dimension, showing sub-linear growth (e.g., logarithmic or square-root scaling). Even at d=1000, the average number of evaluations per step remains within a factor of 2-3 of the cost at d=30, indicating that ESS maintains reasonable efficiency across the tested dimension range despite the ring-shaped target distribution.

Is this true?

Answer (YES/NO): NO